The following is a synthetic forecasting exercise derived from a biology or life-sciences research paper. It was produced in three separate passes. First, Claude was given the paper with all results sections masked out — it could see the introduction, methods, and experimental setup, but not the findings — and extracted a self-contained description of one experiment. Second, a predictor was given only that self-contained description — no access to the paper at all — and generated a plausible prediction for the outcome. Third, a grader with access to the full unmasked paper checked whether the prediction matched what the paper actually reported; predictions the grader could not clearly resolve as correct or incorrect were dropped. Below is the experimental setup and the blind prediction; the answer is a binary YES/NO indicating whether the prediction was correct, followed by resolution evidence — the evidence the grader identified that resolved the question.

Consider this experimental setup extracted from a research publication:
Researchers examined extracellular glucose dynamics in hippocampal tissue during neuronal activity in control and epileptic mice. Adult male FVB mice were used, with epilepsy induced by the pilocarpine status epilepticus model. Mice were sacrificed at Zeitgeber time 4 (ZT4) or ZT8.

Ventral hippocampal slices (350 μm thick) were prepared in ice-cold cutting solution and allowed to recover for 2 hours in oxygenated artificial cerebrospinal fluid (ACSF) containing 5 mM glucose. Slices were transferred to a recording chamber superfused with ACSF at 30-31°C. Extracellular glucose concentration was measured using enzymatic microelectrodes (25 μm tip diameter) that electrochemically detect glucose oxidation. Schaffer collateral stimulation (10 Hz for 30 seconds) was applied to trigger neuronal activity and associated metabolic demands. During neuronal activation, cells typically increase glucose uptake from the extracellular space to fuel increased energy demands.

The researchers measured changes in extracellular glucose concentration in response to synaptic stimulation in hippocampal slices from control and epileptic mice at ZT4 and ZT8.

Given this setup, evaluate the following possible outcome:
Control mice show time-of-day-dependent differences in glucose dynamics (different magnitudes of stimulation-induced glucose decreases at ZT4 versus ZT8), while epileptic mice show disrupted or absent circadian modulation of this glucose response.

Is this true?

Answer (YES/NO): NO